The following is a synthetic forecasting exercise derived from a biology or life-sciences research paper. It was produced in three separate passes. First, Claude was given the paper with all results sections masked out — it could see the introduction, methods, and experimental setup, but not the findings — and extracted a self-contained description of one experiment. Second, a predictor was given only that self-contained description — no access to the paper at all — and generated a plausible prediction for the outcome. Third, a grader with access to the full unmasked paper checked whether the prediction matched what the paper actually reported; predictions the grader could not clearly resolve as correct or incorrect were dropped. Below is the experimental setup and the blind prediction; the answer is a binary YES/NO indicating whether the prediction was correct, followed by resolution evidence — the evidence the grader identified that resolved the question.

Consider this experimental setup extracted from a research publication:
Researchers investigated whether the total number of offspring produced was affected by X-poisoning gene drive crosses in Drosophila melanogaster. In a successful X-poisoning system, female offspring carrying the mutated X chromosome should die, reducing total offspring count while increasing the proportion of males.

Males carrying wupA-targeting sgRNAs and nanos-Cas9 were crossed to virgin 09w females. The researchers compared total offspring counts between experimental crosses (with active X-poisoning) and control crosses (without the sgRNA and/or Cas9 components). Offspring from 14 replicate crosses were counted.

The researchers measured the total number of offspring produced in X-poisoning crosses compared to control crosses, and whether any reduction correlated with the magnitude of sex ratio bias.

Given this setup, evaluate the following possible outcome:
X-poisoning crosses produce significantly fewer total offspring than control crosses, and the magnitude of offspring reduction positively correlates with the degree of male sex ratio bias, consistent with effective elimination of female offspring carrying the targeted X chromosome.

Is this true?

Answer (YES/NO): NO